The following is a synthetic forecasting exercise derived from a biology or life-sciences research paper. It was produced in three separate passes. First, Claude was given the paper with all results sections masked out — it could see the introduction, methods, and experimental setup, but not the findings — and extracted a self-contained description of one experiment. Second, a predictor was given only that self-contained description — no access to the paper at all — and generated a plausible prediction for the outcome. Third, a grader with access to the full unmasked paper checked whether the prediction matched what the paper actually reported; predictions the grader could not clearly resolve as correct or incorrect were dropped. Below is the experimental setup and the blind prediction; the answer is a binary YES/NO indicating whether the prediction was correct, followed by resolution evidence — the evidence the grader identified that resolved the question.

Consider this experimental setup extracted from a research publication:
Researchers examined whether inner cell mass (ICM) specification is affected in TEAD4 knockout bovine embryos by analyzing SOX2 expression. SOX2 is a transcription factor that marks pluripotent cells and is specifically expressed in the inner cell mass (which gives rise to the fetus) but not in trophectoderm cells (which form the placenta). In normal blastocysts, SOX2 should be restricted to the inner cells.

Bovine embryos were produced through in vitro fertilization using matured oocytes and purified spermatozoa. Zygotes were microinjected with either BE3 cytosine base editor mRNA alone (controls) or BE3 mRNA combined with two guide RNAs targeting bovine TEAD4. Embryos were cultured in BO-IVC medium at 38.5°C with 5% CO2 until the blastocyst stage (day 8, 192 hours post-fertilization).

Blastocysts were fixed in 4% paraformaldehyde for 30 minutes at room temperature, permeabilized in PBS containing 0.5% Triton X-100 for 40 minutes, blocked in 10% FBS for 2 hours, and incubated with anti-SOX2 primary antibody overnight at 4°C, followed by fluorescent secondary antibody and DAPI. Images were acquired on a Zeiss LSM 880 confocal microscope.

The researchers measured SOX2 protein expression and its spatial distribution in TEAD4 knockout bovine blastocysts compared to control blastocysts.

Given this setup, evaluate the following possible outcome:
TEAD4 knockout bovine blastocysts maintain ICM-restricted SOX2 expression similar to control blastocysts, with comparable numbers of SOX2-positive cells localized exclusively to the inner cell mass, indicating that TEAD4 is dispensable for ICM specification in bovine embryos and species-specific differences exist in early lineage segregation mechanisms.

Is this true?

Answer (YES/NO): NO